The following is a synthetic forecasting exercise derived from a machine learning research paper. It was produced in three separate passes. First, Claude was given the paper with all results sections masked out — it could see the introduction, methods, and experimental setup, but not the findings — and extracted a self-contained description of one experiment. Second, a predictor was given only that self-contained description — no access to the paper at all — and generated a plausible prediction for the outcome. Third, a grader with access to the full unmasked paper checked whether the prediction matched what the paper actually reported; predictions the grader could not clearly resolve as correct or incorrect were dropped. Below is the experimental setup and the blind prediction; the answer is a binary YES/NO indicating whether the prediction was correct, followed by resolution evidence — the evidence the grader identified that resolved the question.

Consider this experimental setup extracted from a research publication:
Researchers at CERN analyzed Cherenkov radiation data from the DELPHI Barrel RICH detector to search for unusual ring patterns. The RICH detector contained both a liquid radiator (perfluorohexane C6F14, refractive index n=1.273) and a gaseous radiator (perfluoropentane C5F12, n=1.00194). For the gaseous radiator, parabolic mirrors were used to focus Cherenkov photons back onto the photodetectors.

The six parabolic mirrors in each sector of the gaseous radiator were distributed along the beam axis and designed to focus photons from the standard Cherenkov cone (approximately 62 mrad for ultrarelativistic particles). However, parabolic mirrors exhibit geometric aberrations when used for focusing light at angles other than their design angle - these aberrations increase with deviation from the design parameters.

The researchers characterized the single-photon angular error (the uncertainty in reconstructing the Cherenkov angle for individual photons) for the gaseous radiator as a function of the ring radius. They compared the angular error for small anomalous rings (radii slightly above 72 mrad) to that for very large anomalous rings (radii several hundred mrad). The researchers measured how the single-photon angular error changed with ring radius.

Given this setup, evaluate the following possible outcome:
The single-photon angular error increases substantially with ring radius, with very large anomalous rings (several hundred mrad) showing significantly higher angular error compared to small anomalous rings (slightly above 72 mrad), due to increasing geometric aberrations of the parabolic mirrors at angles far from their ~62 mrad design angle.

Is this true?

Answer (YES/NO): YES